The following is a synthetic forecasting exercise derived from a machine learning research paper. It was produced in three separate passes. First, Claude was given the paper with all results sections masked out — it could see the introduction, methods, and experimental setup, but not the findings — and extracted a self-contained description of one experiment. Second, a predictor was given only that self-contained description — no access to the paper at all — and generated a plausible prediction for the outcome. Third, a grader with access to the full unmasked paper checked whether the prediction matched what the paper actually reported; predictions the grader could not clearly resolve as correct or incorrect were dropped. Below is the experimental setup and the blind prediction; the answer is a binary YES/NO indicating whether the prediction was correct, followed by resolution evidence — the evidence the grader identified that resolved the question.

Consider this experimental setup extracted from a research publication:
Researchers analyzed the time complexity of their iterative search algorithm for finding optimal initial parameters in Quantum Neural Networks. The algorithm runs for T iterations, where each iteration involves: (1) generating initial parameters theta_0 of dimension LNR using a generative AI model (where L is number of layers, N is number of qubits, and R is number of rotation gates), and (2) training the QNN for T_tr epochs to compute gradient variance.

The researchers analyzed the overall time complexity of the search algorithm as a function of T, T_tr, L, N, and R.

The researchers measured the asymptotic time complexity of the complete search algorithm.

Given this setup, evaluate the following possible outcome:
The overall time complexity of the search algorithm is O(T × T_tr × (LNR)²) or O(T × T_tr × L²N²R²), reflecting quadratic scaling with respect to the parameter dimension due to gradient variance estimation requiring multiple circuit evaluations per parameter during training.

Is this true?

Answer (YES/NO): NO